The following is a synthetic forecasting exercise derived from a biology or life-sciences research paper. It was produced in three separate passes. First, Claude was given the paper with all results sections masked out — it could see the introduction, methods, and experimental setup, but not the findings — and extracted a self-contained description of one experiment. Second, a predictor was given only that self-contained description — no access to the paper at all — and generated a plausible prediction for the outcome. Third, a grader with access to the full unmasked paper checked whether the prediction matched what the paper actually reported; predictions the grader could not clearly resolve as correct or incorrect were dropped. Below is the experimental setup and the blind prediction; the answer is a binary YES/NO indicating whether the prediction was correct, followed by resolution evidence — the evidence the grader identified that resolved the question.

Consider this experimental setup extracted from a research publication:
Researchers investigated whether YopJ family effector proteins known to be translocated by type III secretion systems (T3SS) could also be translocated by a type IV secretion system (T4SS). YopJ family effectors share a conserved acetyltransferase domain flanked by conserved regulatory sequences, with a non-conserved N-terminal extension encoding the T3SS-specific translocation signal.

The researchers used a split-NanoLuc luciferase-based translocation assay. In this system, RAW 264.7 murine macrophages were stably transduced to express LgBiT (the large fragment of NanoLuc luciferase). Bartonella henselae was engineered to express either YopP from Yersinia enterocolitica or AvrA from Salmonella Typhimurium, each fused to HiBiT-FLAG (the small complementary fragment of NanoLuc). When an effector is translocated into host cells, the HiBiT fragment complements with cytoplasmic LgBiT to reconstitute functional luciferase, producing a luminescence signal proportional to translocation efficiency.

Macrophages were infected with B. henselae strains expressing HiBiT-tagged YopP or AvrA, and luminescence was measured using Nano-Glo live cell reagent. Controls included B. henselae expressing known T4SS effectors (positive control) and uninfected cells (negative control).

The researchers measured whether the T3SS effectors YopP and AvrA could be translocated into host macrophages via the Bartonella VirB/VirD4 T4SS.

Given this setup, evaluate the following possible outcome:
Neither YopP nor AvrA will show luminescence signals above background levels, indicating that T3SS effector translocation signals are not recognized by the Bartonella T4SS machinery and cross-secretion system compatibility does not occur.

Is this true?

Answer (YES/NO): NO